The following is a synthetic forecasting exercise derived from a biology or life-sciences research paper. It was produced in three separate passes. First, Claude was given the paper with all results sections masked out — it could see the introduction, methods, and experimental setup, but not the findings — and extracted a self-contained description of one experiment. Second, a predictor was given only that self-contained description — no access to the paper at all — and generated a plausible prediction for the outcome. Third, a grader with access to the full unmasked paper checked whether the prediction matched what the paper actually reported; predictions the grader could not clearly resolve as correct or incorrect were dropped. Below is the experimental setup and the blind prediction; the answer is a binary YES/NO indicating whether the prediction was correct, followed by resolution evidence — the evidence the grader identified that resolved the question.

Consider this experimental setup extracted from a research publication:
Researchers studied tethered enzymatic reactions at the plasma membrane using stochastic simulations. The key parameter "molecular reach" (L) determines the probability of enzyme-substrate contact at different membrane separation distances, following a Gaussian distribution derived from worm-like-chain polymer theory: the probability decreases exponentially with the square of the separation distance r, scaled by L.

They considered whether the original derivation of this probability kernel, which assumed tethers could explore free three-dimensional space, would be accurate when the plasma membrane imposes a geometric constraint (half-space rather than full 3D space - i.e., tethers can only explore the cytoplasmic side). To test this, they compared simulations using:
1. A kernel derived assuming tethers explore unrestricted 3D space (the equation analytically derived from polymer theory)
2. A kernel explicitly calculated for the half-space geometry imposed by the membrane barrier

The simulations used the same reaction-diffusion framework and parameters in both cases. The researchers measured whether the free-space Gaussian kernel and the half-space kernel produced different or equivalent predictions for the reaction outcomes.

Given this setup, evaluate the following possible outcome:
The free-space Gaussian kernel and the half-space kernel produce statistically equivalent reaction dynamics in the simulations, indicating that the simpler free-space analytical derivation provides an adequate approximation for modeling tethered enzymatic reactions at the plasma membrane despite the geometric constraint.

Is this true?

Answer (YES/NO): YES